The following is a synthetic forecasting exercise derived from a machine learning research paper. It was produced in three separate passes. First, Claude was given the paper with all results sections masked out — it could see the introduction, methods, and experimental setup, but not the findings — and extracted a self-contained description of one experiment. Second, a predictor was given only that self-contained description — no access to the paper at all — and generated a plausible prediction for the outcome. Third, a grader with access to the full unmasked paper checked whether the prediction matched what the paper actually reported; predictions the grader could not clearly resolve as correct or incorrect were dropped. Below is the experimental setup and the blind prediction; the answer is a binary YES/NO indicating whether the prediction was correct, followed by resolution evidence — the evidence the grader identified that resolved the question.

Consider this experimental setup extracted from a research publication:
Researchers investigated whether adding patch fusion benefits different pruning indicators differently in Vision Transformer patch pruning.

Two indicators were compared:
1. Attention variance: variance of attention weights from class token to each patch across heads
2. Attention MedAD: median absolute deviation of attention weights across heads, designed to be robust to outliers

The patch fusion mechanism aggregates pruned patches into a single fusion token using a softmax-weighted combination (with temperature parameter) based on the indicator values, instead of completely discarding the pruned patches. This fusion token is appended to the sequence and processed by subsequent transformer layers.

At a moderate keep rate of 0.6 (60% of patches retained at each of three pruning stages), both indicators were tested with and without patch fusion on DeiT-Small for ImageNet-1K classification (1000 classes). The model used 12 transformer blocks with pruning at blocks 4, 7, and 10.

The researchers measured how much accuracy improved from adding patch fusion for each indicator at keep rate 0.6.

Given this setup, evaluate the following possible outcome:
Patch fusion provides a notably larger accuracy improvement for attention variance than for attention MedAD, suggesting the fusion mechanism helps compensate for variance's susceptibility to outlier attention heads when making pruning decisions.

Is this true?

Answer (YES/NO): YES